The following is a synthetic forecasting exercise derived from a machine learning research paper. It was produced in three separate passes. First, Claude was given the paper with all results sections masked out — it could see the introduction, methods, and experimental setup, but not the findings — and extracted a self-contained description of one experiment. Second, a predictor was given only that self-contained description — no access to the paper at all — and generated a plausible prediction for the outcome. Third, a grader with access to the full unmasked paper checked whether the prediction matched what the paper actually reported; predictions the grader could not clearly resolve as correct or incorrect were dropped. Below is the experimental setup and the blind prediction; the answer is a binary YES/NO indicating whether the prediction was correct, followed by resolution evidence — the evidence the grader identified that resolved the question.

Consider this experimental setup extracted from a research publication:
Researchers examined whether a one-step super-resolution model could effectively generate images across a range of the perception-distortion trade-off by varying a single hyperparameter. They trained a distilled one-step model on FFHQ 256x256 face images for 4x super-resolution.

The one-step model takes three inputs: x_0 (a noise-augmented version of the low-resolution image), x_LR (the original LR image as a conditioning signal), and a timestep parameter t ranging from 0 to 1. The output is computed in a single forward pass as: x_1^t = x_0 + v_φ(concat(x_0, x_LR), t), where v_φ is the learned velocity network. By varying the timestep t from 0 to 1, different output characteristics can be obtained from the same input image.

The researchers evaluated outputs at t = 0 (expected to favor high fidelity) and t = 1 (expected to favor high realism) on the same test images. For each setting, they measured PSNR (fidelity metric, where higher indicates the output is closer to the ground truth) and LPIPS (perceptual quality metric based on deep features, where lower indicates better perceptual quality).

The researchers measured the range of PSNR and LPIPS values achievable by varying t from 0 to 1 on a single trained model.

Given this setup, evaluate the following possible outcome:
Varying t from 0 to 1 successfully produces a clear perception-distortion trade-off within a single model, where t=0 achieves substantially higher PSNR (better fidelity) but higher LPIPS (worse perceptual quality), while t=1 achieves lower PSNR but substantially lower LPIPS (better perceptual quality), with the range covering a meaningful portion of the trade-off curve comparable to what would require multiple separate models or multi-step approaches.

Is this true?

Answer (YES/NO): YES